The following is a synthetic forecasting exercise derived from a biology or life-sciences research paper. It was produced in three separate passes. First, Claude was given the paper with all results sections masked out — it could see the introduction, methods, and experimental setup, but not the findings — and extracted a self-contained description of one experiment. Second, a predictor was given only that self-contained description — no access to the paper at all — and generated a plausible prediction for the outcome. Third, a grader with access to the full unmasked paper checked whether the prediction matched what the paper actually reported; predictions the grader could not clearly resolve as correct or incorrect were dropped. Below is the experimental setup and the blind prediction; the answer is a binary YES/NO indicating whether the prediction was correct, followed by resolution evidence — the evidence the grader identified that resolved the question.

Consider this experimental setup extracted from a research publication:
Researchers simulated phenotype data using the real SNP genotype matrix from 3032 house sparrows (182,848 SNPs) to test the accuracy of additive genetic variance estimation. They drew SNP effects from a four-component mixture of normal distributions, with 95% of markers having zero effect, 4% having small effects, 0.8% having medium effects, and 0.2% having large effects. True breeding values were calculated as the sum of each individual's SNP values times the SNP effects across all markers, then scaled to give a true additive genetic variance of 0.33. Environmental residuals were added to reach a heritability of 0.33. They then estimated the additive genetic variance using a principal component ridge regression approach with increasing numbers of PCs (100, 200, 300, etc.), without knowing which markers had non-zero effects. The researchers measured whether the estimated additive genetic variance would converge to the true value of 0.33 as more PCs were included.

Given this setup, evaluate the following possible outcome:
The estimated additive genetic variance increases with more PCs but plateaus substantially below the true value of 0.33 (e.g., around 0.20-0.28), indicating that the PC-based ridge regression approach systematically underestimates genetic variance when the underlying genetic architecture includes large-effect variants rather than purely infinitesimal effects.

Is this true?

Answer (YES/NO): NO